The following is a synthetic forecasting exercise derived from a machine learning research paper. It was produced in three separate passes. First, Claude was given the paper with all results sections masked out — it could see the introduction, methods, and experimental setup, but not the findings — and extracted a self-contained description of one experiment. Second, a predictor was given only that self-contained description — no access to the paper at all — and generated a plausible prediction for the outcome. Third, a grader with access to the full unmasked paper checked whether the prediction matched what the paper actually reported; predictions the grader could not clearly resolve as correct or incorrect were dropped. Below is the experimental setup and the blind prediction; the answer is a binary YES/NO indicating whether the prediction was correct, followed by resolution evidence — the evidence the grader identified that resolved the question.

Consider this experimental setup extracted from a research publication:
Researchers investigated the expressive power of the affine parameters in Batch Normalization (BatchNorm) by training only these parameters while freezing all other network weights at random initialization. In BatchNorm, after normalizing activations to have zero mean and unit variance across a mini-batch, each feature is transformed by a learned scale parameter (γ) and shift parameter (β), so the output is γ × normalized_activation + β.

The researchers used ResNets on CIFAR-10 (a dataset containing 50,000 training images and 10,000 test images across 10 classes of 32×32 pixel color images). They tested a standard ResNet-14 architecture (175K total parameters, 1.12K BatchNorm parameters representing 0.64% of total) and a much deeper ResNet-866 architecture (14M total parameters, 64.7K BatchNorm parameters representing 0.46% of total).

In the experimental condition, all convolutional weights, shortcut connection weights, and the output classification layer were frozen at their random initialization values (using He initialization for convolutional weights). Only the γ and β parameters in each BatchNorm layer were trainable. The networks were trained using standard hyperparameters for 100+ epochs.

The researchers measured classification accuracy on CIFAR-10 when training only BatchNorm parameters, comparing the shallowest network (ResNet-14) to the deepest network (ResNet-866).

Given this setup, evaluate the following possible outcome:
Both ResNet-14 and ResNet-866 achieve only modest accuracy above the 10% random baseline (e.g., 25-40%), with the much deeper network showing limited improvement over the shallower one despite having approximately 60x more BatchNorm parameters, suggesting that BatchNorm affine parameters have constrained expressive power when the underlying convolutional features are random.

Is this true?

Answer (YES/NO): NO